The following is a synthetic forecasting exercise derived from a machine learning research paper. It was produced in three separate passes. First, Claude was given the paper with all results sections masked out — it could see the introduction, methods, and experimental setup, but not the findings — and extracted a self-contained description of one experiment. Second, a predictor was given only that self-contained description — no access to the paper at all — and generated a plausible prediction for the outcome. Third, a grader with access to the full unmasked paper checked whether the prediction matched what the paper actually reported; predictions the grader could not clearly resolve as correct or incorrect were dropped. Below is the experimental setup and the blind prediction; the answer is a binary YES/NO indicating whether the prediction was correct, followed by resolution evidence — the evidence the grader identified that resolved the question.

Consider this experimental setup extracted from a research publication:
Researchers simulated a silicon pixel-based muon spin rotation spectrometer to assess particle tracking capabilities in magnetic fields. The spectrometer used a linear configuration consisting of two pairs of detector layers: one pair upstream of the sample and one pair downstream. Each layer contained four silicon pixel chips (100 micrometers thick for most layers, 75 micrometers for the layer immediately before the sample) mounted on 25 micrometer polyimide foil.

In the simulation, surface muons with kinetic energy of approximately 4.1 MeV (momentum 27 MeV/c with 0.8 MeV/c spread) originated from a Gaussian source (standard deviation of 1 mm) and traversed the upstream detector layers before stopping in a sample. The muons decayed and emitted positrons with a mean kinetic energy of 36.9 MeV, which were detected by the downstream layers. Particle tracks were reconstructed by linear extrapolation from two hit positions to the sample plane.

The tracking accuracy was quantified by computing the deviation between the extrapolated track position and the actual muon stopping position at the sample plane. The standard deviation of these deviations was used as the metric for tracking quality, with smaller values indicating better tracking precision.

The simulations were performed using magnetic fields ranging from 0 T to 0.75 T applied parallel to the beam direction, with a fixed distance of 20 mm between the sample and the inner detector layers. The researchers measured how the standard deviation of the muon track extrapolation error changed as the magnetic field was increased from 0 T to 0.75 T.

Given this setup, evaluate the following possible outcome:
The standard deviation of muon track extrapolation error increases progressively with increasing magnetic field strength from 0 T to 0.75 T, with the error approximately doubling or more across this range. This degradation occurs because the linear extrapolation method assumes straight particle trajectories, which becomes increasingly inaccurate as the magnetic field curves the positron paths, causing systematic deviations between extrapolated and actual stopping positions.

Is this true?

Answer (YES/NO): NO